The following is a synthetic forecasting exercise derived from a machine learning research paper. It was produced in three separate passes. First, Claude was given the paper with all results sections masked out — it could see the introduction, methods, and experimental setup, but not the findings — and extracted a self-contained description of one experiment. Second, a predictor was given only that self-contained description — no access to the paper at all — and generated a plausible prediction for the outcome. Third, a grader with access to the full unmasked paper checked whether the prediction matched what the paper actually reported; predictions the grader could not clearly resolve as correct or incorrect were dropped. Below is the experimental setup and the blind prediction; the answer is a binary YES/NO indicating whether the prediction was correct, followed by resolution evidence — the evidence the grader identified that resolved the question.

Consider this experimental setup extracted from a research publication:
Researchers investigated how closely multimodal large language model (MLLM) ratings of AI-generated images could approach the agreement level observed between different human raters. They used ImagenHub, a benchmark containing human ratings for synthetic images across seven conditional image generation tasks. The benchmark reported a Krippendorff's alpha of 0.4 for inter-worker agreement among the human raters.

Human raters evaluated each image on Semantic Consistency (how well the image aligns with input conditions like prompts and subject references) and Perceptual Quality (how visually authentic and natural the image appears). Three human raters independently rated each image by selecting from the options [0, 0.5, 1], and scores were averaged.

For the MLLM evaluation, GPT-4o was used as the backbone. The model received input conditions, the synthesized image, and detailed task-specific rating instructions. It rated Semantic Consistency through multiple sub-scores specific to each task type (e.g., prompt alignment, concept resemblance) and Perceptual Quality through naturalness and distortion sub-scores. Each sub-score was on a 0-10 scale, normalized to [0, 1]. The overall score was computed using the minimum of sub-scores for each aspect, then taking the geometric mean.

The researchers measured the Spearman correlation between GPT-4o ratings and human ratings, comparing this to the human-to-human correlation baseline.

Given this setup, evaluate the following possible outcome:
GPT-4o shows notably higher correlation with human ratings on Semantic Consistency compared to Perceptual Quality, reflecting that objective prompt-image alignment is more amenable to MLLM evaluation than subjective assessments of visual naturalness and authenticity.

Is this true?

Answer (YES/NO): YES